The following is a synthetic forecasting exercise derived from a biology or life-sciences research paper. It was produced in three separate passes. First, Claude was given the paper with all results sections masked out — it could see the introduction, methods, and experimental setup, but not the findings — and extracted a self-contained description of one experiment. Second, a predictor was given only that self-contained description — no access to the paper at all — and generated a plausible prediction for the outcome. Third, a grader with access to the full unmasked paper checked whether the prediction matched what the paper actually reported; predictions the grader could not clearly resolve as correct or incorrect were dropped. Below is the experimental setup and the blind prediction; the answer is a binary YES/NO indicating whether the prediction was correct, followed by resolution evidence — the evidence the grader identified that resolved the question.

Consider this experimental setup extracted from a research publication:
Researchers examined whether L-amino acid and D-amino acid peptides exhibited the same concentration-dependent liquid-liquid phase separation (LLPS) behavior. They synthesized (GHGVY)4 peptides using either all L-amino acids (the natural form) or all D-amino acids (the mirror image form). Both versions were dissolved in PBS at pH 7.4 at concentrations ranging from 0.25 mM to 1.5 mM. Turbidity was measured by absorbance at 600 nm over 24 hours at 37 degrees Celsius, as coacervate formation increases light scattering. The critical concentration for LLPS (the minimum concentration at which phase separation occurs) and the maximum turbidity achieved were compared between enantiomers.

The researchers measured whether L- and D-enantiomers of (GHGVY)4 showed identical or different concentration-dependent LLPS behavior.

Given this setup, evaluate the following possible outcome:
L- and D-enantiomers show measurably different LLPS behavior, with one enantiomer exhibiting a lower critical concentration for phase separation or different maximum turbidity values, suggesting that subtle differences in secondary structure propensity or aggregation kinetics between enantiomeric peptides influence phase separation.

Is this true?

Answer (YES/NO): NO